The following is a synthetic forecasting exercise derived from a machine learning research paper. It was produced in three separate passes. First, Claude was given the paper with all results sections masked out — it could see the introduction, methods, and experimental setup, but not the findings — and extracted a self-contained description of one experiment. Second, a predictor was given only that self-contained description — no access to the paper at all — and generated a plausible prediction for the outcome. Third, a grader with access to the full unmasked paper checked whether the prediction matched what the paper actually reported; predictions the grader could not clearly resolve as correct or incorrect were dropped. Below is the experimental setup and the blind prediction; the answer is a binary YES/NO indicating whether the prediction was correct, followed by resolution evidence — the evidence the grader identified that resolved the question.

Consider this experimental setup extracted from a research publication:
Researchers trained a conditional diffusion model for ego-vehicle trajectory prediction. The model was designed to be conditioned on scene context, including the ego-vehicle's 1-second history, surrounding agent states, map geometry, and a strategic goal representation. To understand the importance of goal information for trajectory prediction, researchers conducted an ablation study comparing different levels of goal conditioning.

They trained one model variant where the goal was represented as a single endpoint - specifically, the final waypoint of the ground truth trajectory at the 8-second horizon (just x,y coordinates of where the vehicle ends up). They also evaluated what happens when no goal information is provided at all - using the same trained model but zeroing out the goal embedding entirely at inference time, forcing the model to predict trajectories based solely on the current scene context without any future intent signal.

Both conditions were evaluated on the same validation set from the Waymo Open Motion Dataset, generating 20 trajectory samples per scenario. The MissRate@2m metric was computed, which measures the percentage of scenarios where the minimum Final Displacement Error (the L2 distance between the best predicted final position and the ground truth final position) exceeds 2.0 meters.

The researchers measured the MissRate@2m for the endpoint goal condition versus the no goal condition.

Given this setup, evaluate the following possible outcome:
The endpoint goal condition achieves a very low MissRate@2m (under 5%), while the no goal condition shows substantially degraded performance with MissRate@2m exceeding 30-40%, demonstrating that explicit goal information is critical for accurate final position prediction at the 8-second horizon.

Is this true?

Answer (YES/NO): NO